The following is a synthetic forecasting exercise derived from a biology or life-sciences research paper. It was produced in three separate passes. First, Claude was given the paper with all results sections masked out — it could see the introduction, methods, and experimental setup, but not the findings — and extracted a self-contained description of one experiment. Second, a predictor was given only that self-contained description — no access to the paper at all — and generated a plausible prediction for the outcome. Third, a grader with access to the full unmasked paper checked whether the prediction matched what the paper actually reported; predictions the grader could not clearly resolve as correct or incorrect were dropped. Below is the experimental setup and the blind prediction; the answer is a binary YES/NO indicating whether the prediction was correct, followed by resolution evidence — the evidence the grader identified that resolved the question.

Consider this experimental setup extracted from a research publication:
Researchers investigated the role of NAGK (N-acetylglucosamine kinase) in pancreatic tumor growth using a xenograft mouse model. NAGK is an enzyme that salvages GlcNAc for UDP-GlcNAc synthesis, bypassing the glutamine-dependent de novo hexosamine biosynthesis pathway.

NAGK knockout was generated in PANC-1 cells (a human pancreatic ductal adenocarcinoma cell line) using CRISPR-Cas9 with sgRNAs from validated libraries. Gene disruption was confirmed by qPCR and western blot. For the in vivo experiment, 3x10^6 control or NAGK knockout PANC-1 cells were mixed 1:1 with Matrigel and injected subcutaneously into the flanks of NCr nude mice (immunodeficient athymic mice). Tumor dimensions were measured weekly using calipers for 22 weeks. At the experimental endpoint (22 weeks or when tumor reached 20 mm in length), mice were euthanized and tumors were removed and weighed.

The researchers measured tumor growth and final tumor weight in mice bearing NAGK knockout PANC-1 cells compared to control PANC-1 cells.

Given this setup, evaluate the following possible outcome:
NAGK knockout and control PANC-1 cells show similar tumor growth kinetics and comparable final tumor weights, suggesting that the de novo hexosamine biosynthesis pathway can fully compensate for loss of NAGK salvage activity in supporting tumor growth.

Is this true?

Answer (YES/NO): NO